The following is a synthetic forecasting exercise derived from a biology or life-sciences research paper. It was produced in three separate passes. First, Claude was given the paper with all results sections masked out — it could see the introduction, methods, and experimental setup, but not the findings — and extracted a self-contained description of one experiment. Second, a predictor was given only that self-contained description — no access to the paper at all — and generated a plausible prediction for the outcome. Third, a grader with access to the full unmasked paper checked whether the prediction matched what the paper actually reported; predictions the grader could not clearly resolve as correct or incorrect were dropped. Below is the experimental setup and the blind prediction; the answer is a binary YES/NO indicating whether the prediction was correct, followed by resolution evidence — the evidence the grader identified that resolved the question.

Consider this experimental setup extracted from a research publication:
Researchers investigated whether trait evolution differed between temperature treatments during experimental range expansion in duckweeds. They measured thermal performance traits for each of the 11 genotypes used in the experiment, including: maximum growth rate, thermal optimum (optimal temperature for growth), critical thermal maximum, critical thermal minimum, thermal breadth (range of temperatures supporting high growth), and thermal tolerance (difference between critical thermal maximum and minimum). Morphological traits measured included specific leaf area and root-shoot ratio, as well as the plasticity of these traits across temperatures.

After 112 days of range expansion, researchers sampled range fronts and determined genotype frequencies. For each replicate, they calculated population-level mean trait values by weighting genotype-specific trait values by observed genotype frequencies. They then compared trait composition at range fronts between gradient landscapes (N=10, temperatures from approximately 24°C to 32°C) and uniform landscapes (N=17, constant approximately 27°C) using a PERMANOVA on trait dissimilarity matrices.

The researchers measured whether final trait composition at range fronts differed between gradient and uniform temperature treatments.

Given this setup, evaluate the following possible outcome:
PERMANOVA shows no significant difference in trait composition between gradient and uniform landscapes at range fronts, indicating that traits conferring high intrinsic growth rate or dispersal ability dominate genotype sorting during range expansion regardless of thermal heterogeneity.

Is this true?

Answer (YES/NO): NO